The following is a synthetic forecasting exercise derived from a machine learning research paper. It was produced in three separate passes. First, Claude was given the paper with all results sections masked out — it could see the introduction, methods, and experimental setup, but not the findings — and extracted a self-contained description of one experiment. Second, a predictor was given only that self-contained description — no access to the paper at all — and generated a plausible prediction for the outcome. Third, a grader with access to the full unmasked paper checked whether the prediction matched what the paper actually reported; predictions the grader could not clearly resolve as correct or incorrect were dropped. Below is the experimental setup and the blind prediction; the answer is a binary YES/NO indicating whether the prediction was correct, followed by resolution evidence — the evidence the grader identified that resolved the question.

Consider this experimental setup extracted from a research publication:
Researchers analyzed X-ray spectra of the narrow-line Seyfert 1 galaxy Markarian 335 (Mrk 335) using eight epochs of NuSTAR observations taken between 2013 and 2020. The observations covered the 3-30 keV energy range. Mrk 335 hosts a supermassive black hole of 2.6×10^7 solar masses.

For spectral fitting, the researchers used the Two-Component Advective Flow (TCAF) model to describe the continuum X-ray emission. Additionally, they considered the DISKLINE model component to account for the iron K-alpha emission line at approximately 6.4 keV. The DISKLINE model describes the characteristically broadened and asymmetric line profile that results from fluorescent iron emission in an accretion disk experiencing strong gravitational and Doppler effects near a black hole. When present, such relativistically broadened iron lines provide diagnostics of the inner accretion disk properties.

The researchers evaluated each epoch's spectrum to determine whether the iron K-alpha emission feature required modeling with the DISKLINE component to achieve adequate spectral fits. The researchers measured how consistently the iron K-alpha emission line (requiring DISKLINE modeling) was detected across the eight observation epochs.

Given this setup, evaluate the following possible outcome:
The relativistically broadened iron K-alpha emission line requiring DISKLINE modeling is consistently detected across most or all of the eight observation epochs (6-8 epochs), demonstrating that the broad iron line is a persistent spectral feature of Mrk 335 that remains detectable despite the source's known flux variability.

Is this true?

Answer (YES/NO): NO